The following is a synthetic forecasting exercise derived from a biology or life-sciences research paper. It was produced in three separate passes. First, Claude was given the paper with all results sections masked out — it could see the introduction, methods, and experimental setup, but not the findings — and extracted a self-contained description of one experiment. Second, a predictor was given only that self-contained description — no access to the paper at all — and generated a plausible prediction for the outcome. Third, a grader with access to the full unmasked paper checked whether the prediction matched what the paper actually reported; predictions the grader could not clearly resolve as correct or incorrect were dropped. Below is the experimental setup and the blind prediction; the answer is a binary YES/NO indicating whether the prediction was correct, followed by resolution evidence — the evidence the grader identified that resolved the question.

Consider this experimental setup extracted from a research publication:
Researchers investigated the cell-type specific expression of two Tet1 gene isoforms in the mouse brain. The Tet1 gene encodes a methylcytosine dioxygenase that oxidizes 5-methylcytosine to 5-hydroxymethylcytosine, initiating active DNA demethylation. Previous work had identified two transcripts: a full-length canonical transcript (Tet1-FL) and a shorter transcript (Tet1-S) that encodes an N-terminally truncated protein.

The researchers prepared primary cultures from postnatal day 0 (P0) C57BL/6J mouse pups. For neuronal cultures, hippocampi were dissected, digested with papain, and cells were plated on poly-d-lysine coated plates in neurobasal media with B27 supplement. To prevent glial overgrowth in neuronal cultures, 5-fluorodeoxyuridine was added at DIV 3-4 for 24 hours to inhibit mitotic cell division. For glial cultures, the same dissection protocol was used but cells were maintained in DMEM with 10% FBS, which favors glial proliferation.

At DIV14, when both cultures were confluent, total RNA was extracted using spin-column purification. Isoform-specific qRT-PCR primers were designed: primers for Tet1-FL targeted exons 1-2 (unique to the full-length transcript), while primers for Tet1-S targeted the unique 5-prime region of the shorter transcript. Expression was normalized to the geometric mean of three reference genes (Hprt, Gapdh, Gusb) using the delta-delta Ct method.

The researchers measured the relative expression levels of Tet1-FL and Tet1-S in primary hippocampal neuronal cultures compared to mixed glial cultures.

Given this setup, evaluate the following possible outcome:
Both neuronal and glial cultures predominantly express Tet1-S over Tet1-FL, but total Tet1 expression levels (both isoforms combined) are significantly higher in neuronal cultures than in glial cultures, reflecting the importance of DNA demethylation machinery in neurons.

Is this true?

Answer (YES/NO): NO